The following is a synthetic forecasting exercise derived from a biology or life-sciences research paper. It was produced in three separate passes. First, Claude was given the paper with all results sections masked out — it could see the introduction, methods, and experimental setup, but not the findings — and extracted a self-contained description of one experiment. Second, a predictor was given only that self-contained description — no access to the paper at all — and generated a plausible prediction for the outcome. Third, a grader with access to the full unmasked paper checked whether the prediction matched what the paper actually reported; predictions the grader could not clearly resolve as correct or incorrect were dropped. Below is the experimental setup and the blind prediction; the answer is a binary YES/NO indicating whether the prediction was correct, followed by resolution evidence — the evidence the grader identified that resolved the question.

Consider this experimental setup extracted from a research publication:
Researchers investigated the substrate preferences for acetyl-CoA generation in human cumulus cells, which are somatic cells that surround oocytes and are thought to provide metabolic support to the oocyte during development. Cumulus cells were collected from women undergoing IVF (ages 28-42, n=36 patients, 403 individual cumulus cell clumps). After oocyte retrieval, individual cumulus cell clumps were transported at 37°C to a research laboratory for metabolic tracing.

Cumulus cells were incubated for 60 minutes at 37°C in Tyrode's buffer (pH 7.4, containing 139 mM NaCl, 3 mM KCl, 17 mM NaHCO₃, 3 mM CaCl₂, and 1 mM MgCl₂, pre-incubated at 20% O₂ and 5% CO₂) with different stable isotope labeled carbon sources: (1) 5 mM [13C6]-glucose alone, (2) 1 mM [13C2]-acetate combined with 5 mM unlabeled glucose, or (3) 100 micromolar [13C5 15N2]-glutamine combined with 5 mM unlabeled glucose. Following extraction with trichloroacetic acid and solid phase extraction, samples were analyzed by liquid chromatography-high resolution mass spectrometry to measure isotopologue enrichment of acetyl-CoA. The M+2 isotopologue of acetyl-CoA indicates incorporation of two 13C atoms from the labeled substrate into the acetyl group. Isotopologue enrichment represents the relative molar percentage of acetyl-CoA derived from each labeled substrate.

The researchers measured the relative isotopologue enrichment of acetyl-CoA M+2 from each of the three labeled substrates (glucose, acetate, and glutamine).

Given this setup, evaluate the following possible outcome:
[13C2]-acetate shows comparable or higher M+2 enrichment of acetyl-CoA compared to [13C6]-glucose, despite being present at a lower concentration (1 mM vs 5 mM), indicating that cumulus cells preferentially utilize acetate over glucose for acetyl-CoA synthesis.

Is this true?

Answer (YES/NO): YES